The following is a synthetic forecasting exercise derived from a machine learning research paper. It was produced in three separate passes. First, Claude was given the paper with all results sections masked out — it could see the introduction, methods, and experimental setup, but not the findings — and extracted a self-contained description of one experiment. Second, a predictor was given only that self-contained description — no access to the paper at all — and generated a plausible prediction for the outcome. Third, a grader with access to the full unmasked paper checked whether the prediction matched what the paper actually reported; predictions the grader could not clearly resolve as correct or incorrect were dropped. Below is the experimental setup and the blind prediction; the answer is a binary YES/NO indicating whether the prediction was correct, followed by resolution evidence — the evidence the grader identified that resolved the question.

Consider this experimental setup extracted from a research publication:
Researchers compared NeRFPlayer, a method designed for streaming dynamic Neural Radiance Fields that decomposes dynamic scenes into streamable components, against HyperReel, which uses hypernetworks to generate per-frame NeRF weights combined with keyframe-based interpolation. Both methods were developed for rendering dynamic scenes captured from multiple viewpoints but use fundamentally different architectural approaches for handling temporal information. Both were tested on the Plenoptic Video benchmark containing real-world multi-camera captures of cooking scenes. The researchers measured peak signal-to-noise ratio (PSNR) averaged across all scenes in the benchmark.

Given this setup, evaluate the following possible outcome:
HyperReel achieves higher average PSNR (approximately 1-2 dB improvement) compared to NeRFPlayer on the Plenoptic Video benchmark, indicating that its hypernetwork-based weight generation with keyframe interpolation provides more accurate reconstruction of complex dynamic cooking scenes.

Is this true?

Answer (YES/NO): NO